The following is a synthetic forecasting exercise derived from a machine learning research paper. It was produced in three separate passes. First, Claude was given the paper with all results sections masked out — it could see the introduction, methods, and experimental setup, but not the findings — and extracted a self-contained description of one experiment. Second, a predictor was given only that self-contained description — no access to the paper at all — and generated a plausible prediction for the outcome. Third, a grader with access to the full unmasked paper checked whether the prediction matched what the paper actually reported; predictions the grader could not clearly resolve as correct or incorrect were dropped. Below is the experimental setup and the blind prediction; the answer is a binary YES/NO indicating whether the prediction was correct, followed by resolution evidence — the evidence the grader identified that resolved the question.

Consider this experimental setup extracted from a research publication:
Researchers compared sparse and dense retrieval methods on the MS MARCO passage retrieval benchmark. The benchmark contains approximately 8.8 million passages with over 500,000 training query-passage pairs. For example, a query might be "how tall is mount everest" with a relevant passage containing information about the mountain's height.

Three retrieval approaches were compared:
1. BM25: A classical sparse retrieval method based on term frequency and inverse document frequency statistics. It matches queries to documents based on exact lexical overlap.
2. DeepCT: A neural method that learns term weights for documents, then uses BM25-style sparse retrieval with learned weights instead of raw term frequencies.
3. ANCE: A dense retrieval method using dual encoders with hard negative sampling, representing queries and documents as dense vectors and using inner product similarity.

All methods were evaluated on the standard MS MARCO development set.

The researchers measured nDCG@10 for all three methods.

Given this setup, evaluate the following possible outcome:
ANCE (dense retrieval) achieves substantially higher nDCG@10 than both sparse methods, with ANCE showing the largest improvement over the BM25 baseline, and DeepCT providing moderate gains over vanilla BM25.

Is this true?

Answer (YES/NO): YES